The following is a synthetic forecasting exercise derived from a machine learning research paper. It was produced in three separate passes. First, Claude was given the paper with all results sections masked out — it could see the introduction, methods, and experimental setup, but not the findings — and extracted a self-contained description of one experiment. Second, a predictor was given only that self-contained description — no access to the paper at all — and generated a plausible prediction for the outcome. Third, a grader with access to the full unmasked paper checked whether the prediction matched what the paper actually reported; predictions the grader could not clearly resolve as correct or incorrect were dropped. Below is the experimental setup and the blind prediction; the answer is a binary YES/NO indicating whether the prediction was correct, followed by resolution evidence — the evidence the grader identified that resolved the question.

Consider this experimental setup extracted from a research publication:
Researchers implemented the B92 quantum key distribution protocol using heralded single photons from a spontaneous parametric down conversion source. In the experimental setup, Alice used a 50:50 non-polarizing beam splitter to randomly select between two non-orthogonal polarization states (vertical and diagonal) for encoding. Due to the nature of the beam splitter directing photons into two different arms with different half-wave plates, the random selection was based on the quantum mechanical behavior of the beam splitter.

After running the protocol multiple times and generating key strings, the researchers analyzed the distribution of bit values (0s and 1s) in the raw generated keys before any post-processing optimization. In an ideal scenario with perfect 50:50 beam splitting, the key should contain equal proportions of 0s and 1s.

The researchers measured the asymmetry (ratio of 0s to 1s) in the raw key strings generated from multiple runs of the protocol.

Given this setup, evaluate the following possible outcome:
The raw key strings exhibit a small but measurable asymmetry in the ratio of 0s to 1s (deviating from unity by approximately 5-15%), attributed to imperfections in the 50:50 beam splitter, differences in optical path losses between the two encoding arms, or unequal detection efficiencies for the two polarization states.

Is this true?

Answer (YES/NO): NO